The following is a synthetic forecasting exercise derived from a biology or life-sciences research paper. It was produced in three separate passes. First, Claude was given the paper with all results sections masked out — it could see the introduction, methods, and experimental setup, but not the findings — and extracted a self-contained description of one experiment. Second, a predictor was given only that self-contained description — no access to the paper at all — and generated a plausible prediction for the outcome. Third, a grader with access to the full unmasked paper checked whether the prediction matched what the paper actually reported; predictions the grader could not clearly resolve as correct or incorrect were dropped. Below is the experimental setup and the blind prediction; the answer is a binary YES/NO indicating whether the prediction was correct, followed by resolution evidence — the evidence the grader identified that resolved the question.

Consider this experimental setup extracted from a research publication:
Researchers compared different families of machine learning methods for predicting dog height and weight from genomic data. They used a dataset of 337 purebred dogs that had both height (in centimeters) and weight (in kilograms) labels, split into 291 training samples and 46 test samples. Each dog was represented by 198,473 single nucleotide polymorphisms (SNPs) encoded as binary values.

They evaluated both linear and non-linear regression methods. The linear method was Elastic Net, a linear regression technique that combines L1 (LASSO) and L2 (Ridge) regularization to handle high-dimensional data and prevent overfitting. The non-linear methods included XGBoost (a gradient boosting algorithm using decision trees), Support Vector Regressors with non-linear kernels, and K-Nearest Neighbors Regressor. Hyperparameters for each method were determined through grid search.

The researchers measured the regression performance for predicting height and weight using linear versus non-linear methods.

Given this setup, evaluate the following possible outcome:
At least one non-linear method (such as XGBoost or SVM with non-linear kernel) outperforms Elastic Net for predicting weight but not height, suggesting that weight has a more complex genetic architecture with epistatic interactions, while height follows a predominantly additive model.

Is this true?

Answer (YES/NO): NO